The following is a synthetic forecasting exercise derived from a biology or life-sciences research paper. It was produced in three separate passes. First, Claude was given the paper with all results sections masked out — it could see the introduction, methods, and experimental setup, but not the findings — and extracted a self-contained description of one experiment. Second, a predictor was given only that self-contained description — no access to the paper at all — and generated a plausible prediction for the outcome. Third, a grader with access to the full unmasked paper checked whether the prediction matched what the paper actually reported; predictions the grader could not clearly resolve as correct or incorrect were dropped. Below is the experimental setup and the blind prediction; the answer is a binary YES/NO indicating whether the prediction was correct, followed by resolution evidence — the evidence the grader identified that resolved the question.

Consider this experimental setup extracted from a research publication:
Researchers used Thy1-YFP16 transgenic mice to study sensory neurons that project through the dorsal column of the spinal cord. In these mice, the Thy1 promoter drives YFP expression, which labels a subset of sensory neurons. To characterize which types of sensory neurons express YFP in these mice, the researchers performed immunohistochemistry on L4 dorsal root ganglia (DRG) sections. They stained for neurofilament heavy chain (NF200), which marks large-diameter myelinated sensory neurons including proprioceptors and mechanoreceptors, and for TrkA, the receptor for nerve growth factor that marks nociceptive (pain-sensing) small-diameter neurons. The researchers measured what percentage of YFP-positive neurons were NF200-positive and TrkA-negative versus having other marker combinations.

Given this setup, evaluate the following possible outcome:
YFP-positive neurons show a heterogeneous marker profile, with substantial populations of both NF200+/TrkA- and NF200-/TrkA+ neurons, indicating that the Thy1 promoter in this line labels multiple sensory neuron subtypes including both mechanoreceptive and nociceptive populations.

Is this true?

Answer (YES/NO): NO